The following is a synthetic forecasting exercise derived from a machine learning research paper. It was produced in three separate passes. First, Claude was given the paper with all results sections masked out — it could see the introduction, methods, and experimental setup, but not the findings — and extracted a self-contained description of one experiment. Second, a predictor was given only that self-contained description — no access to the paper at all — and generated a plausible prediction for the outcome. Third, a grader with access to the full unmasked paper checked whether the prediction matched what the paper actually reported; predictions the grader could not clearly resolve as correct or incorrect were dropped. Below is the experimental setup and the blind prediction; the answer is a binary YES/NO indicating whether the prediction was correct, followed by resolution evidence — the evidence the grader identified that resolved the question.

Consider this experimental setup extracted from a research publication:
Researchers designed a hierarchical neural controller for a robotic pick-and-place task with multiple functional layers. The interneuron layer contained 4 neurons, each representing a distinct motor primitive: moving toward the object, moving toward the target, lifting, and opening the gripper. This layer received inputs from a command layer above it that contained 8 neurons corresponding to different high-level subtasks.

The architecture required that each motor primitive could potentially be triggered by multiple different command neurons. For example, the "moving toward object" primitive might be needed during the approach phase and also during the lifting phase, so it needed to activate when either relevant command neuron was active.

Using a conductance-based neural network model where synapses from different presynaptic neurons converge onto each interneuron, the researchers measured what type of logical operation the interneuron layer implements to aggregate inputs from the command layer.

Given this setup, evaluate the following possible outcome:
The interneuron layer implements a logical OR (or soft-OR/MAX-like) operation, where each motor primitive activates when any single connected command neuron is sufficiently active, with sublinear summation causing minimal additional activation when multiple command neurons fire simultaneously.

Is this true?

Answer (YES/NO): YES